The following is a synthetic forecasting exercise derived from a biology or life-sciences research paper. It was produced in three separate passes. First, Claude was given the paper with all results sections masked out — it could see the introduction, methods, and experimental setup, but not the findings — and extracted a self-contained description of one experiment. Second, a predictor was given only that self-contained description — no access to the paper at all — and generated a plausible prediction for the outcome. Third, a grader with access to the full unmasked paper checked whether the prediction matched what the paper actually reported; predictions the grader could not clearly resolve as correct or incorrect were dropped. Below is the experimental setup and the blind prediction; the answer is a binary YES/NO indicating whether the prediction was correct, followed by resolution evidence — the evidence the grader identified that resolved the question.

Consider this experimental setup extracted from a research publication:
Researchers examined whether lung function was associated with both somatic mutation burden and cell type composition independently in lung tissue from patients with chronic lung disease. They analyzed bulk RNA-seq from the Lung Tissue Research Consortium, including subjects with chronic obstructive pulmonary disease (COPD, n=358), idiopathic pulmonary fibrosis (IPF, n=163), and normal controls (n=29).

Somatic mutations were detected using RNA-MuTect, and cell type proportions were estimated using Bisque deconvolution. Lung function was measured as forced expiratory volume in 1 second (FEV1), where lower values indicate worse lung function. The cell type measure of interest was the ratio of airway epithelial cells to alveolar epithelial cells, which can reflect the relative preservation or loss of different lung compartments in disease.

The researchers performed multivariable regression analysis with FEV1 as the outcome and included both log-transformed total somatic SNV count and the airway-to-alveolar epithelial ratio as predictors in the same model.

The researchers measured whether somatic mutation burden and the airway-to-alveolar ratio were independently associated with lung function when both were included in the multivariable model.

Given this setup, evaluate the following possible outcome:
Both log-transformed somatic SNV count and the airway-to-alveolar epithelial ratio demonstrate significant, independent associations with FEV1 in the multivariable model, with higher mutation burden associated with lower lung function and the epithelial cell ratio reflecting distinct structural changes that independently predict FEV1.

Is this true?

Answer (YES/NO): YES